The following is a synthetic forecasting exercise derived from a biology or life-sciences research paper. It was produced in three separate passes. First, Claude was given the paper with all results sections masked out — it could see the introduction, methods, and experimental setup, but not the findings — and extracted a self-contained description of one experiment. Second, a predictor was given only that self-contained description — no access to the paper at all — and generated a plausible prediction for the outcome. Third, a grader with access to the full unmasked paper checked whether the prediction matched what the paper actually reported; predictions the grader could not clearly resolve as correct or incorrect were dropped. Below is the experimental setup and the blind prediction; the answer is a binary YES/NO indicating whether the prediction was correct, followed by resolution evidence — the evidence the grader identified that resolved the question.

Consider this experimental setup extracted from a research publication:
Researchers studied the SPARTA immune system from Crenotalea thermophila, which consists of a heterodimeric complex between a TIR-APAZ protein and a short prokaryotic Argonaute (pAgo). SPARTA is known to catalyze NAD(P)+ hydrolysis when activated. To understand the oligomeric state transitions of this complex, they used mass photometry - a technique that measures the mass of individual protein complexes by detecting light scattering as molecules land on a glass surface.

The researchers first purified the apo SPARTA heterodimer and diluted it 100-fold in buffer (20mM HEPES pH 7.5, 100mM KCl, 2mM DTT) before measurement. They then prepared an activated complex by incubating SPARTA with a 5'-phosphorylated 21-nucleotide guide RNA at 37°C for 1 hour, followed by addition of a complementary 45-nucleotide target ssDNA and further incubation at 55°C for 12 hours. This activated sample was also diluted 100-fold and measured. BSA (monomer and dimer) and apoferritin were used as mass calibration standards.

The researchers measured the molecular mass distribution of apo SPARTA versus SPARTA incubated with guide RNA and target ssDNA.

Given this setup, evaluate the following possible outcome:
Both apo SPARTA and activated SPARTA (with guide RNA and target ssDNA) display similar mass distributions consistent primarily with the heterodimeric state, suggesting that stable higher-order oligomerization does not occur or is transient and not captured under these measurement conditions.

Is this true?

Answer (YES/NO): NO